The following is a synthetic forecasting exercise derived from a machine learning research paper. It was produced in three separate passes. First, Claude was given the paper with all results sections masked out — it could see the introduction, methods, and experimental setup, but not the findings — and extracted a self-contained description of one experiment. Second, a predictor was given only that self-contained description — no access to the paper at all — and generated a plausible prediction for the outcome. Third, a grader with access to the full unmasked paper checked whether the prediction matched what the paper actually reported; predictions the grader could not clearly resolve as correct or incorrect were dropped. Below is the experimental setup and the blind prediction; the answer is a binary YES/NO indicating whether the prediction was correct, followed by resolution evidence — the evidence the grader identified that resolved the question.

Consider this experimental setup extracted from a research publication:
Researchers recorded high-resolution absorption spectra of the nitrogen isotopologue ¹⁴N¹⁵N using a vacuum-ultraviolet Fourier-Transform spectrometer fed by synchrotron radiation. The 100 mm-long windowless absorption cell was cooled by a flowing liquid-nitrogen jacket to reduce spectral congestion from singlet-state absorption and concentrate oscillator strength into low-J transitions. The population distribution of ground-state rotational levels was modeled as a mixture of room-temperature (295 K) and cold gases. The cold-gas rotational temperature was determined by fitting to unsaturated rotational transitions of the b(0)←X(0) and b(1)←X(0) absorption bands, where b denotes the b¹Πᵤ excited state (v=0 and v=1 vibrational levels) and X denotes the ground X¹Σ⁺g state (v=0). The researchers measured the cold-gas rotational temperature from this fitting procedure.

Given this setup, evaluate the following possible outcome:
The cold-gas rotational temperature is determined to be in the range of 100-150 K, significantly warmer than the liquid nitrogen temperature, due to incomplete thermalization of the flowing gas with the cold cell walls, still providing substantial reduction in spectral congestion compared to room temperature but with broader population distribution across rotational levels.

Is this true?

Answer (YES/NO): NO